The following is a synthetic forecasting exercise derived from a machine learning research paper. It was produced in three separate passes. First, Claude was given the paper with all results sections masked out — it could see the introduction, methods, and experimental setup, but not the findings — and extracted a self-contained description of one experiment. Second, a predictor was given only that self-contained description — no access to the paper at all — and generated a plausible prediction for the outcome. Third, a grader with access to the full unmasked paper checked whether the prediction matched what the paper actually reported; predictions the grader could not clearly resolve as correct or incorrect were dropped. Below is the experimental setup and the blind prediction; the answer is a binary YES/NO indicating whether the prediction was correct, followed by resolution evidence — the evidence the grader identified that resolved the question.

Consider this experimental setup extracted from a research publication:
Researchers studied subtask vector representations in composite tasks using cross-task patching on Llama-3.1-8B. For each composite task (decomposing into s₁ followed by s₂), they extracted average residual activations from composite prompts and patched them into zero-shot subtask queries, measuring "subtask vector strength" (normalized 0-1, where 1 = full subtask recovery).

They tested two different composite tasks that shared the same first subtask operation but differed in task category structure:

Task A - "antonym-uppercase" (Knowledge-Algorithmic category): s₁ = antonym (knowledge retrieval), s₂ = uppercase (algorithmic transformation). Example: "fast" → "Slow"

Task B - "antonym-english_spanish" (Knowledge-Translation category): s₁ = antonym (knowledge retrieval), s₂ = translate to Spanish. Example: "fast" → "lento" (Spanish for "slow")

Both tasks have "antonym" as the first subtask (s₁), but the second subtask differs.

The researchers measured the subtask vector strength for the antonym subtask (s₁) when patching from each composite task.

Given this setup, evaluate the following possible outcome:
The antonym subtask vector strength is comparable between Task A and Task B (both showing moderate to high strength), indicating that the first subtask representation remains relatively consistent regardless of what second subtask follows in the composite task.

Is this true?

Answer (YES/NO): YES